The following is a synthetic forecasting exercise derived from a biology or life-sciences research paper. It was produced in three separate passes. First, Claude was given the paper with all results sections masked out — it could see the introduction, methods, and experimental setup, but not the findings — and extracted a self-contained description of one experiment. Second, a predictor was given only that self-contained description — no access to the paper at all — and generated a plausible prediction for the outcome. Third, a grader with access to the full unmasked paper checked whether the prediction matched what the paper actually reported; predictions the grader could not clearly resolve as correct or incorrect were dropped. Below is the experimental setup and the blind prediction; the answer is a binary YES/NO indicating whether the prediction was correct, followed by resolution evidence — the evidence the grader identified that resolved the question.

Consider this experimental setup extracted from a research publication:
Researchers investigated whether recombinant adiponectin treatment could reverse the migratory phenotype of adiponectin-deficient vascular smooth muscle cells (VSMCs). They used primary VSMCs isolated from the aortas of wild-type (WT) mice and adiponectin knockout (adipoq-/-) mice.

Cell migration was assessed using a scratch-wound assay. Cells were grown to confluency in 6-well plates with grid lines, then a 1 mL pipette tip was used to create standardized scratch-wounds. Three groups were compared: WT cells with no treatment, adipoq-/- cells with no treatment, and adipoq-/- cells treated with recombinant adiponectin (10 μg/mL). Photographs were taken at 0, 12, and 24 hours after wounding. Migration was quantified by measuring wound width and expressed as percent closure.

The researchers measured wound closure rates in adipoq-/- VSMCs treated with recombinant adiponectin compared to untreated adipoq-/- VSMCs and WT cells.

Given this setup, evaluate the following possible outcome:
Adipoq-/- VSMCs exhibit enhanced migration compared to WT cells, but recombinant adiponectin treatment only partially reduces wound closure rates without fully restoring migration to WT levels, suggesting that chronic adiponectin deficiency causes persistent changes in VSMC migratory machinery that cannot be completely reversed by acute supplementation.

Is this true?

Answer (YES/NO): YES